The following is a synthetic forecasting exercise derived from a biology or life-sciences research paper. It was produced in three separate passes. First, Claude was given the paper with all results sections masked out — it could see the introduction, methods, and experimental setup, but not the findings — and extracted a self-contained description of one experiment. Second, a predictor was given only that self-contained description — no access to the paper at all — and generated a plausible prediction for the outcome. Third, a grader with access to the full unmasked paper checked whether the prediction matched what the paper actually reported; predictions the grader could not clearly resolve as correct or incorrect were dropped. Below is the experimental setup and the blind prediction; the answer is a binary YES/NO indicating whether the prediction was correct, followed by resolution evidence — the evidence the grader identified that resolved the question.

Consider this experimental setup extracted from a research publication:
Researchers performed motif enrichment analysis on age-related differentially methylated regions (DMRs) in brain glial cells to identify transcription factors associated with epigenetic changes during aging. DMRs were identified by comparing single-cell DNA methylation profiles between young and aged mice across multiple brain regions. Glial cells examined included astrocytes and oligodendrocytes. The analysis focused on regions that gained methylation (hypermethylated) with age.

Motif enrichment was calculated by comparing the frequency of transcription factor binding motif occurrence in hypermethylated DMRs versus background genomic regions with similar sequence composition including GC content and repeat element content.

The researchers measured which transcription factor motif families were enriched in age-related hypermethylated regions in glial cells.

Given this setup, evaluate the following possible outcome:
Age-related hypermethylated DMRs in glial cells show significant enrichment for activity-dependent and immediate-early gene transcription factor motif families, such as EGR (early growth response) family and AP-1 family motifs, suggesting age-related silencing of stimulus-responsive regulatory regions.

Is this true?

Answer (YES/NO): NO